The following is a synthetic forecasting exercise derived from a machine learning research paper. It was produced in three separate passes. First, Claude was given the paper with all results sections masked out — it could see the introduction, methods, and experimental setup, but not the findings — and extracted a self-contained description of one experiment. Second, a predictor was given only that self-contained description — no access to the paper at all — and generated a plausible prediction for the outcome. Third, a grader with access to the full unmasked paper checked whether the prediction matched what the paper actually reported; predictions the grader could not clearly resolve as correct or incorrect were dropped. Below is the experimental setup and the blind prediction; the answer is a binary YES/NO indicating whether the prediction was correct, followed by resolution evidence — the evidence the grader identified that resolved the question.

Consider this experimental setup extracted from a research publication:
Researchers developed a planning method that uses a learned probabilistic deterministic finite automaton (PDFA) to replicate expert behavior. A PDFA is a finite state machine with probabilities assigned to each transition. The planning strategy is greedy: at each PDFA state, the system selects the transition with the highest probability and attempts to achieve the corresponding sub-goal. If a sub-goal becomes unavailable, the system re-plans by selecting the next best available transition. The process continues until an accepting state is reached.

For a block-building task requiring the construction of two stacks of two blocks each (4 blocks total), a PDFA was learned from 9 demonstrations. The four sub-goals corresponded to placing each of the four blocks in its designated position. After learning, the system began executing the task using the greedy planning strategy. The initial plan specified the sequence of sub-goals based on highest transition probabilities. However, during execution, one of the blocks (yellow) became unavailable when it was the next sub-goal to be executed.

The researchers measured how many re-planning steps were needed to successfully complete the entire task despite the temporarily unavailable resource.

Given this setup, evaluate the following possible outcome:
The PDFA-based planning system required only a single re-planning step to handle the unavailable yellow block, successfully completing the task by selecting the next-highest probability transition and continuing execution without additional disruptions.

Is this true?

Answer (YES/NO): NO